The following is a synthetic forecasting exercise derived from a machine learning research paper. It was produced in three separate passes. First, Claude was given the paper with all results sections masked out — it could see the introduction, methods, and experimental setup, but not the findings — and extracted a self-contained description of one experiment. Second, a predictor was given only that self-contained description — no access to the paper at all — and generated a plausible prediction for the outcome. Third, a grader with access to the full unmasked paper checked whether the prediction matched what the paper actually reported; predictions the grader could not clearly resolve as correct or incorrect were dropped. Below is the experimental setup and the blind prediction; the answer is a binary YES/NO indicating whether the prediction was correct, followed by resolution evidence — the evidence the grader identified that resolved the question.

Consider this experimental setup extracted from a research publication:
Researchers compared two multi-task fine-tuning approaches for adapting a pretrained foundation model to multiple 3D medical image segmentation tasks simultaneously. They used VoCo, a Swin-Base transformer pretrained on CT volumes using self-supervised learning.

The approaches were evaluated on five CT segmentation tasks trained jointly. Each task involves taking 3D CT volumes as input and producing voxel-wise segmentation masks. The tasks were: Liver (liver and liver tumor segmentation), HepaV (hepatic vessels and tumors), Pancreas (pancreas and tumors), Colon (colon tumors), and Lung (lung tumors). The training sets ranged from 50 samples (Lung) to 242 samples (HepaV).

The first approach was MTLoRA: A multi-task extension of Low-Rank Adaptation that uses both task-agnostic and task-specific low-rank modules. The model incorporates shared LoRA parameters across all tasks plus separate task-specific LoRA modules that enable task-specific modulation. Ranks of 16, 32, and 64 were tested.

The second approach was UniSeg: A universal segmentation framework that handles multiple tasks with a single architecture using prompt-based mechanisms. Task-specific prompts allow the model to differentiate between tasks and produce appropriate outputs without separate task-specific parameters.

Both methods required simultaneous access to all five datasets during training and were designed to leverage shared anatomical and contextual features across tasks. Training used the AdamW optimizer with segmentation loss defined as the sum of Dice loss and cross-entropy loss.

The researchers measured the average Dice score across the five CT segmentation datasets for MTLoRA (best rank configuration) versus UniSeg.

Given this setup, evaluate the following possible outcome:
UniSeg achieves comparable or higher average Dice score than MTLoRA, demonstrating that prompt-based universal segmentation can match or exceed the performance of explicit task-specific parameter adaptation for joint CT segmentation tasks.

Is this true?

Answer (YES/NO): YES